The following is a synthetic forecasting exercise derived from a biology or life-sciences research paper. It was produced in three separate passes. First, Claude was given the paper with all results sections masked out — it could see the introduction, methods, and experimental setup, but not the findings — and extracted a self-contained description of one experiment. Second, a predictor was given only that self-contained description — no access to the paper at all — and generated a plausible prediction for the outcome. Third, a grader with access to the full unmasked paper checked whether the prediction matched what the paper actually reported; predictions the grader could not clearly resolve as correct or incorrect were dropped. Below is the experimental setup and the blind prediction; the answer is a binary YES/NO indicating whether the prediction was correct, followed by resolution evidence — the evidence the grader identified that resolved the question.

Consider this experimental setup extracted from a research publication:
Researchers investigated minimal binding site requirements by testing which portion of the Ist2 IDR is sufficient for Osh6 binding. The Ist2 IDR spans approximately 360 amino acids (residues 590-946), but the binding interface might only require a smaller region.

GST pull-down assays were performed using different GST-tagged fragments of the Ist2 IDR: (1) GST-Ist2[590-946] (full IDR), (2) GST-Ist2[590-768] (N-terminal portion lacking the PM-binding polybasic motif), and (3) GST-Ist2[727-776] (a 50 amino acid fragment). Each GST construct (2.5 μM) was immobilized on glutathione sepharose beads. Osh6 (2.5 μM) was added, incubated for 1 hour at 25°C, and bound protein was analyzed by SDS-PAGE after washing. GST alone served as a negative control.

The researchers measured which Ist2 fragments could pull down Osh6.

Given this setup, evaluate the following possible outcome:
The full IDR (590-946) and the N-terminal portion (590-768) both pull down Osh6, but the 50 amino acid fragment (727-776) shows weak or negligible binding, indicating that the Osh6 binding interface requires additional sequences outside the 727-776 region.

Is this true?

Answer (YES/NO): NO